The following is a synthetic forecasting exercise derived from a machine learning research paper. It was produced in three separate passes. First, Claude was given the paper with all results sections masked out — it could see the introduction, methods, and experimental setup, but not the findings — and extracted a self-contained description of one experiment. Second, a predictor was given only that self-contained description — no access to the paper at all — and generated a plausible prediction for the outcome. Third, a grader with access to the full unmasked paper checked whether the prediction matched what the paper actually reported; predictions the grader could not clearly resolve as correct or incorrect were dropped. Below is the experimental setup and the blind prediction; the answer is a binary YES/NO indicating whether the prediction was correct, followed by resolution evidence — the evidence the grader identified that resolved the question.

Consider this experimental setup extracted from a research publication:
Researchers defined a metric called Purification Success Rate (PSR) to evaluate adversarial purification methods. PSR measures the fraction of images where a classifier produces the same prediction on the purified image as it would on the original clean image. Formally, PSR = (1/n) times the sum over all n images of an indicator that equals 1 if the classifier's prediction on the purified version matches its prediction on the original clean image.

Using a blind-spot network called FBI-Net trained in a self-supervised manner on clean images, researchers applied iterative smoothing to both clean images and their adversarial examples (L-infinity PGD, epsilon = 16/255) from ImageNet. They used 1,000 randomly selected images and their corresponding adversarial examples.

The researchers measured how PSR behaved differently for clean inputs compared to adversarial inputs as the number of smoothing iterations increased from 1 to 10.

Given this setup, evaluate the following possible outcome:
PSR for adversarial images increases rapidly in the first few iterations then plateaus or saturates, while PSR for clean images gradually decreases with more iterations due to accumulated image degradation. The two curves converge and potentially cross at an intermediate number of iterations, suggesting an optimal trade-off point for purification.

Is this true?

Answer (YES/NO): NO